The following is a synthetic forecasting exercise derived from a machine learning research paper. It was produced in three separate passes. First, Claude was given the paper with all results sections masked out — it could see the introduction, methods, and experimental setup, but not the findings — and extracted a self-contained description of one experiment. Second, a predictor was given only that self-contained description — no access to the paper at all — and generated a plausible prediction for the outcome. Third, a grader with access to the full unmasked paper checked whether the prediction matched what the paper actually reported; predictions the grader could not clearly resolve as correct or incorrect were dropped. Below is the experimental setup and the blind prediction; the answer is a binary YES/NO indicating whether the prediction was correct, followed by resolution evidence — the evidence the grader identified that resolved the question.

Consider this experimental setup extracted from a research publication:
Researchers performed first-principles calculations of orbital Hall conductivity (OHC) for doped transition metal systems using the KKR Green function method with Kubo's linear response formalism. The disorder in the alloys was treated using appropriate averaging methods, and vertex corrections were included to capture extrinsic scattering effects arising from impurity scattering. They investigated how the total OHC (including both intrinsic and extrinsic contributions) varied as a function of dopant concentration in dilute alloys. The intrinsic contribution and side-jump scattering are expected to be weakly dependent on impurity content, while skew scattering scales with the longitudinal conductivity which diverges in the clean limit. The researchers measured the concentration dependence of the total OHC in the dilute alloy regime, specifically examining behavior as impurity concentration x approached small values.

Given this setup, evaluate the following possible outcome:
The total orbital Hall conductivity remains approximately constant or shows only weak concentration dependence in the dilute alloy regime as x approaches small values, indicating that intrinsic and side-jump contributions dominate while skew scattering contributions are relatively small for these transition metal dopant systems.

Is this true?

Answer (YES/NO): NO